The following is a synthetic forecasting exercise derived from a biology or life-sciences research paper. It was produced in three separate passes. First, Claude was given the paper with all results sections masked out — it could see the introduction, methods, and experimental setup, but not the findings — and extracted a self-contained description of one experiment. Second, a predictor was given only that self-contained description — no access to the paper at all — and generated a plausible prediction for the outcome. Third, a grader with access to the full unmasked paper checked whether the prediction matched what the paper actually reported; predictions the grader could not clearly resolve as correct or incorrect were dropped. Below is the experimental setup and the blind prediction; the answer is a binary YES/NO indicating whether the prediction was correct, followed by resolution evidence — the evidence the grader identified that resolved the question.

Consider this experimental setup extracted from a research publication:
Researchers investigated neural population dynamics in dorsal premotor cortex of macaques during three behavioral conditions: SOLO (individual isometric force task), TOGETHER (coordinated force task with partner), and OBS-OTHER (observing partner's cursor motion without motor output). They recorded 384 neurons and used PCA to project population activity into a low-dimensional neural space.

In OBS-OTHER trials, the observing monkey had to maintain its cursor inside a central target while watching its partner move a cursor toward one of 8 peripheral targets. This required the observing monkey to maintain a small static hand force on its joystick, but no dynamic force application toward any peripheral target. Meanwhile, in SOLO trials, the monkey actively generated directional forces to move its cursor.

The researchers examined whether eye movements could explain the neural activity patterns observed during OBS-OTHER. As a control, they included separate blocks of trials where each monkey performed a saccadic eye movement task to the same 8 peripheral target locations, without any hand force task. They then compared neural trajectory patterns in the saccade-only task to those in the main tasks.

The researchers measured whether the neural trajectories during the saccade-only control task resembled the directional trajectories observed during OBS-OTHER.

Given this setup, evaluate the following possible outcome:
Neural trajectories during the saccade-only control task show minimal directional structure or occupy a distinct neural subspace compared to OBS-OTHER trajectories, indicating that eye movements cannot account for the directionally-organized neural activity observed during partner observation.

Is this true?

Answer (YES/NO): YES